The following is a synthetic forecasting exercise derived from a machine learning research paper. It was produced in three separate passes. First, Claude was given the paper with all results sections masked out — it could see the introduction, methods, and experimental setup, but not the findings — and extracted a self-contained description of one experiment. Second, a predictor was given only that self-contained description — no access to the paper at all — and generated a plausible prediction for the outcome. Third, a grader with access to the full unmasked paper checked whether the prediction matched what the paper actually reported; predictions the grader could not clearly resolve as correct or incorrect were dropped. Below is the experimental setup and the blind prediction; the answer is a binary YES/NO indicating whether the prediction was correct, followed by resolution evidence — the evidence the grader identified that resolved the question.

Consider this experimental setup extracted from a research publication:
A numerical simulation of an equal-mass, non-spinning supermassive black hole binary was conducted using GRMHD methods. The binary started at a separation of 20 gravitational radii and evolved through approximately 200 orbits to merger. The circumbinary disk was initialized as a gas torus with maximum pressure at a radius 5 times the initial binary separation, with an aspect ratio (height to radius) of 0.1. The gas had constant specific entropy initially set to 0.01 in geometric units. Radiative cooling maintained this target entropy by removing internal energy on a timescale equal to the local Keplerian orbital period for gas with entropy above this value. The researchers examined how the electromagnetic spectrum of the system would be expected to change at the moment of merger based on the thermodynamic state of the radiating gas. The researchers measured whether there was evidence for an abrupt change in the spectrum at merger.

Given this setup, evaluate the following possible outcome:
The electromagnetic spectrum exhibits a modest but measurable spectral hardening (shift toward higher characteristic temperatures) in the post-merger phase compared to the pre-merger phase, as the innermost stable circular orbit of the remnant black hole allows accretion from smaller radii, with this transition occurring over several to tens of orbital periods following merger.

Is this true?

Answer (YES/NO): NO